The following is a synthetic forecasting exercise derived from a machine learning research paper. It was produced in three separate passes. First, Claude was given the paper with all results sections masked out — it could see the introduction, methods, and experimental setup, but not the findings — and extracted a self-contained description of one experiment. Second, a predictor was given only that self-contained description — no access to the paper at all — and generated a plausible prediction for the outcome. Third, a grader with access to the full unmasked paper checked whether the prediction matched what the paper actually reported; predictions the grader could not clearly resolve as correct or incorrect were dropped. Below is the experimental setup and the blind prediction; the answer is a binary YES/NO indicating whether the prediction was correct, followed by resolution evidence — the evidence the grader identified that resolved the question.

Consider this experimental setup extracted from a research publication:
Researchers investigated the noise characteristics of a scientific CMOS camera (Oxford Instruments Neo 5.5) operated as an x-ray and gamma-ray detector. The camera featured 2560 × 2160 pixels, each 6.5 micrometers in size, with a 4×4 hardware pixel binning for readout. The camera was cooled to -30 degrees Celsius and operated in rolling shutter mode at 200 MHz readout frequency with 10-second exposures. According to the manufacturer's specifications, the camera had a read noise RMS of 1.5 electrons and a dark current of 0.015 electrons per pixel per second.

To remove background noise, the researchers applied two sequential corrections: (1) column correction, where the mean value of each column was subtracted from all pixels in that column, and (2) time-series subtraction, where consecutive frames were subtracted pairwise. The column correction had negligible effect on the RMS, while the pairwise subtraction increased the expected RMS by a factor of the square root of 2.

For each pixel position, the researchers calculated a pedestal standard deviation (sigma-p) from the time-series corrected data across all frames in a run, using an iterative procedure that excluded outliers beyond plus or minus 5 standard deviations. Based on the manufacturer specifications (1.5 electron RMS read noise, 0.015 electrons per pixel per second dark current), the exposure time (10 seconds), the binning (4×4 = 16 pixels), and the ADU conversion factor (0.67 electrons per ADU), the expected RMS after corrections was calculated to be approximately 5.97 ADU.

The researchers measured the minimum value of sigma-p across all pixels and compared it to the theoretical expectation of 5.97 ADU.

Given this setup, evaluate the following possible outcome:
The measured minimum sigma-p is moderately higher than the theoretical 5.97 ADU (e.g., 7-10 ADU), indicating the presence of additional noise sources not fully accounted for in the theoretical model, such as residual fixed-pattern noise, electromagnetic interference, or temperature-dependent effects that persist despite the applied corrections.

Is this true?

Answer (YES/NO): NO